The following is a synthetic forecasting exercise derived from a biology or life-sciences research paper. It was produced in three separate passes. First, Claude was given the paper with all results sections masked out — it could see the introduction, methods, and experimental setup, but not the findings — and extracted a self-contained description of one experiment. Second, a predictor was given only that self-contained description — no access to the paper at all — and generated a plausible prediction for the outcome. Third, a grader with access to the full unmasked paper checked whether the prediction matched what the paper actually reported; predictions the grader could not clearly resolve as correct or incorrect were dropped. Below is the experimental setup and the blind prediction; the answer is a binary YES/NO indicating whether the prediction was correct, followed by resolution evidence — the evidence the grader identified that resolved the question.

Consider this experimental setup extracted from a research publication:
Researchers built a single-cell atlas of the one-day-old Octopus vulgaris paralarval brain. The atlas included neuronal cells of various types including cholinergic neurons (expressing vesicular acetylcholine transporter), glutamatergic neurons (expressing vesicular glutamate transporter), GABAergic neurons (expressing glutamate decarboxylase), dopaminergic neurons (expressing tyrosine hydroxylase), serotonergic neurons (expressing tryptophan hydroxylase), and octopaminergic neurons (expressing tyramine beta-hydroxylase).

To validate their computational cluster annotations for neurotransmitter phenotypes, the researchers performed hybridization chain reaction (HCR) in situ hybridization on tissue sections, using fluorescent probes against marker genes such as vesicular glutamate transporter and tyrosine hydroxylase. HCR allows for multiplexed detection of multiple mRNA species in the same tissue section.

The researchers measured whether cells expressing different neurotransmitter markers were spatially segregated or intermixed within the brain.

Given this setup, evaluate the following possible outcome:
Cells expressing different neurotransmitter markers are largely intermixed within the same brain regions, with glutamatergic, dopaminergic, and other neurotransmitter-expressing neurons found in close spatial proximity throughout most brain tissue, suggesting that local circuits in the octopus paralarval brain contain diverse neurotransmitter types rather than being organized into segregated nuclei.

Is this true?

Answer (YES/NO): NO